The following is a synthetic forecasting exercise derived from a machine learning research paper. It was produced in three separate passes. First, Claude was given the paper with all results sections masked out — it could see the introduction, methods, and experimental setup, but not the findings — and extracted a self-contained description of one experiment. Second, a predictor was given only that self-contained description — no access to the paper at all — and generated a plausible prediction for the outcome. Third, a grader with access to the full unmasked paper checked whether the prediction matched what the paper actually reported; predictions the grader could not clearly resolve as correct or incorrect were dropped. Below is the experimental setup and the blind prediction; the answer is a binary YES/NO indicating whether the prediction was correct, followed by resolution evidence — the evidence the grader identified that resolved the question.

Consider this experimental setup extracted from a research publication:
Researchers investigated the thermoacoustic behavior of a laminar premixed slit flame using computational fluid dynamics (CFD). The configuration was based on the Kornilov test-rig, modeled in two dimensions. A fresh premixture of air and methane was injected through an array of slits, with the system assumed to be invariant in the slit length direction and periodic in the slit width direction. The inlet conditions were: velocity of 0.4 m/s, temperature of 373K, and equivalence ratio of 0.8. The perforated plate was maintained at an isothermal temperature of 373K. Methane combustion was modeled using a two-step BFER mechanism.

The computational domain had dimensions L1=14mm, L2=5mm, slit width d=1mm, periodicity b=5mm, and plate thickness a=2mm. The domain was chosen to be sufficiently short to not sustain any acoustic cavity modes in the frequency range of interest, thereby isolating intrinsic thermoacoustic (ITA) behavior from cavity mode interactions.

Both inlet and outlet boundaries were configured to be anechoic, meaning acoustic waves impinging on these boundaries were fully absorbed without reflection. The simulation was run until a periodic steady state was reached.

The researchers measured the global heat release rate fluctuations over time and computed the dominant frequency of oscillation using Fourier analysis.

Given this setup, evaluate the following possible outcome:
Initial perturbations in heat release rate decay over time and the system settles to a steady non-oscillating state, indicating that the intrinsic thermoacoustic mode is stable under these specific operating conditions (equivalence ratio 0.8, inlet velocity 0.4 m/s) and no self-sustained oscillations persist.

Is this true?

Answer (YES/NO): NO